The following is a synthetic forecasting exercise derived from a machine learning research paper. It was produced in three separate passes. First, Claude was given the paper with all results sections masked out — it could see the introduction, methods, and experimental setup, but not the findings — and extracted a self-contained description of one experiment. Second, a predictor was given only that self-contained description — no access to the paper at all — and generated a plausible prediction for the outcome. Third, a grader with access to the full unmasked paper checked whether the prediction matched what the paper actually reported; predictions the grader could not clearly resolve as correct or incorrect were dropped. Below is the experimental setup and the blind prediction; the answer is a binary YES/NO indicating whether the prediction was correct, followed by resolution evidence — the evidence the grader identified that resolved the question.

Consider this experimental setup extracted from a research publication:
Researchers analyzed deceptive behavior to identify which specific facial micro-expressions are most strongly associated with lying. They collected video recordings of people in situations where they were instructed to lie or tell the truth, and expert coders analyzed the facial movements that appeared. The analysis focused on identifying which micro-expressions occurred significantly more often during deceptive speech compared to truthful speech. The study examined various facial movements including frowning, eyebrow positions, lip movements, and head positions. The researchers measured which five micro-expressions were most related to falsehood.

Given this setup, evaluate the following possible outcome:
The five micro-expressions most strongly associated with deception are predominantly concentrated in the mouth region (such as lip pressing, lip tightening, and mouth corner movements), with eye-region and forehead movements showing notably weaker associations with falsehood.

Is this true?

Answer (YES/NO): NO